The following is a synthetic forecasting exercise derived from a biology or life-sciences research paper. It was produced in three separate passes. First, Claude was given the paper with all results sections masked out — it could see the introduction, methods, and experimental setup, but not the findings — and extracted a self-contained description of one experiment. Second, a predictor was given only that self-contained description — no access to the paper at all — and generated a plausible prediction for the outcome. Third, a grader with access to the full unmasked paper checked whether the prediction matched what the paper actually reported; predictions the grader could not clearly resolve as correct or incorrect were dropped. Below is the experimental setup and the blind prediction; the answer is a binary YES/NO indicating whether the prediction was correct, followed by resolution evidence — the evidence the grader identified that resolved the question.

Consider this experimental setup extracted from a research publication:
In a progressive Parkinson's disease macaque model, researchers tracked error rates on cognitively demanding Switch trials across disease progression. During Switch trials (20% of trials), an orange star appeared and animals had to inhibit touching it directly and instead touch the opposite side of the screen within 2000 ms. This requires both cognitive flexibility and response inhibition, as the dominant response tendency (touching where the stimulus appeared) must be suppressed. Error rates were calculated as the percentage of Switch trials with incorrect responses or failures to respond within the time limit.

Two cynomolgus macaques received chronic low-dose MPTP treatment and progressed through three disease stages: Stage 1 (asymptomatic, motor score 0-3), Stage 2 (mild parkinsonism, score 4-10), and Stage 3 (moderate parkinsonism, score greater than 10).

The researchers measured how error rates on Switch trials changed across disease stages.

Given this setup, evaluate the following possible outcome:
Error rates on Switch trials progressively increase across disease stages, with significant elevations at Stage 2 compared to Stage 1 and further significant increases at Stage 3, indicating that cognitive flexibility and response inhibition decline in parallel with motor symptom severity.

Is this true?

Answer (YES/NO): NO